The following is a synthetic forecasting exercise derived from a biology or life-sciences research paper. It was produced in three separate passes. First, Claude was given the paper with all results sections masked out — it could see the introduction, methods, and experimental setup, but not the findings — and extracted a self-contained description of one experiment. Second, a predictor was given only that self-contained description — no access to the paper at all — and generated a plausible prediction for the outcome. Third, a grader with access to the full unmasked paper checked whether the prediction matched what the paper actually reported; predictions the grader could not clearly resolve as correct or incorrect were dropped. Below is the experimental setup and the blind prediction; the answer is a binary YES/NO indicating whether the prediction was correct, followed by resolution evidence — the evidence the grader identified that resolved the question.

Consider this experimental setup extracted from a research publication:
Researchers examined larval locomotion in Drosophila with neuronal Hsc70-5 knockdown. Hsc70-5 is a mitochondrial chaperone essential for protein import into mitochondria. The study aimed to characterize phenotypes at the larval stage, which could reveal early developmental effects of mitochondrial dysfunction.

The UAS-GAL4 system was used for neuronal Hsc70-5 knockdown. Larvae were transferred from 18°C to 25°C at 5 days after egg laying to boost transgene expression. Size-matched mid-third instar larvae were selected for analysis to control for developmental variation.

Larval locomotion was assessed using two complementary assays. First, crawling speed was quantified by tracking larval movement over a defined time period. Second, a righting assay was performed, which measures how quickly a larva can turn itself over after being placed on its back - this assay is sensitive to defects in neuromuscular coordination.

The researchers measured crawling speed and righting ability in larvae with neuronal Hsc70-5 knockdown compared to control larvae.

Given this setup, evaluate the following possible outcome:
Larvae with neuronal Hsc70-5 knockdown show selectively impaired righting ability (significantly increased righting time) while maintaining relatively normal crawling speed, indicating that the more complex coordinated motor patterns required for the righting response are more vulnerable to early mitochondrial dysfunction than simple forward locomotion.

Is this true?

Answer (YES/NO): NO